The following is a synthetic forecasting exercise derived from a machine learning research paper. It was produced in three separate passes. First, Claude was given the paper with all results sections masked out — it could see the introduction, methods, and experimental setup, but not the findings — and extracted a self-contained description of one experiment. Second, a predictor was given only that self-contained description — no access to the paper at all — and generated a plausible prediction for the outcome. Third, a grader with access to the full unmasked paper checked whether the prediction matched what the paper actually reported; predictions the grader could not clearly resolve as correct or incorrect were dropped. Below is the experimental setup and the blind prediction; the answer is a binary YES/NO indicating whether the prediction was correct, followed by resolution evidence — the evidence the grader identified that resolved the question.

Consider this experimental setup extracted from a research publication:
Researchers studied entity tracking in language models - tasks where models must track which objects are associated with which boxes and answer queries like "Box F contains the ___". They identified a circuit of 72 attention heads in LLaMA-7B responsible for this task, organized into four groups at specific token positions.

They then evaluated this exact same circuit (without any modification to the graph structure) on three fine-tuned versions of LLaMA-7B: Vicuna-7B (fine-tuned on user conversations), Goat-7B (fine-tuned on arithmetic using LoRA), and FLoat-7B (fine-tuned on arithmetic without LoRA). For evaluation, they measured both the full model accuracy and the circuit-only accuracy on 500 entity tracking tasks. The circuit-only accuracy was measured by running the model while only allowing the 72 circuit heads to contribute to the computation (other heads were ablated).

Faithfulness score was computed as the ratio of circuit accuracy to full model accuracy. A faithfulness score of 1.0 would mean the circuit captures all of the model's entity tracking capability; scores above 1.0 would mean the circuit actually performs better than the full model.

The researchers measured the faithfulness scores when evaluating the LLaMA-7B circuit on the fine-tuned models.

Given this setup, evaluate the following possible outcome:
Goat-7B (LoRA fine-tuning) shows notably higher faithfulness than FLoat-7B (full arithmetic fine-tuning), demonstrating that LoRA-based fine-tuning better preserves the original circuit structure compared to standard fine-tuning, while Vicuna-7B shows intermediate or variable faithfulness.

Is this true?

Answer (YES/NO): NO